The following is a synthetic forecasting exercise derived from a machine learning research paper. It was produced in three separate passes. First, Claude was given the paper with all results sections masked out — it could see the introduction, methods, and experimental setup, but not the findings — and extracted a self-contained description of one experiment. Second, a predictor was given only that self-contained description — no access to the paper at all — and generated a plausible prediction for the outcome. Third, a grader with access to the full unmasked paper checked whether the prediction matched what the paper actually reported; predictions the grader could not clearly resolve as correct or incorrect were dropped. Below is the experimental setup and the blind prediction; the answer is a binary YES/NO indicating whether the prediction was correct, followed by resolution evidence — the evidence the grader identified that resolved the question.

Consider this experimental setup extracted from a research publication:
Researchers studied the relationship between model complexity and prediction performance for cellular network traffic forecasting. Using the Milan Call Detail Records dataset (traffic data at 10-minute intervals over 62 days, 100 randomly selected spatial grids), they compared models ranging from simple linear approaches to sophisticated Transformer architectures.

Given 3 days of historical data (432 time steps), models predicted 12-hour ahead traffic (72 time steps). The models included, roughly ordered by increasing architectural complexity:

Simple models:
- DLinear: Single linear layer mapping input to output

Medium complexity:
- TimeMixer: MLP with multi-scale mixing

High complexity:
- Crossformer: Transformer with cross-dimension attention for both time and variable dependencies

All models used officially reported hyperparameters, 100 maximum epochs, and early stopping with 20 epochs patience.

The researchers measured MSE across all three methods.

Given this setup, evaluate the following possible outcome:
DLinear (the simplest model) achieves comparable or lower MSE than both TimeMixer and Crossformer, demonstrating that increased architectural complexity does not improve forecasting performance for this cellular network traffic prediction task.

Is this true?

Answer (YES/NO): NO